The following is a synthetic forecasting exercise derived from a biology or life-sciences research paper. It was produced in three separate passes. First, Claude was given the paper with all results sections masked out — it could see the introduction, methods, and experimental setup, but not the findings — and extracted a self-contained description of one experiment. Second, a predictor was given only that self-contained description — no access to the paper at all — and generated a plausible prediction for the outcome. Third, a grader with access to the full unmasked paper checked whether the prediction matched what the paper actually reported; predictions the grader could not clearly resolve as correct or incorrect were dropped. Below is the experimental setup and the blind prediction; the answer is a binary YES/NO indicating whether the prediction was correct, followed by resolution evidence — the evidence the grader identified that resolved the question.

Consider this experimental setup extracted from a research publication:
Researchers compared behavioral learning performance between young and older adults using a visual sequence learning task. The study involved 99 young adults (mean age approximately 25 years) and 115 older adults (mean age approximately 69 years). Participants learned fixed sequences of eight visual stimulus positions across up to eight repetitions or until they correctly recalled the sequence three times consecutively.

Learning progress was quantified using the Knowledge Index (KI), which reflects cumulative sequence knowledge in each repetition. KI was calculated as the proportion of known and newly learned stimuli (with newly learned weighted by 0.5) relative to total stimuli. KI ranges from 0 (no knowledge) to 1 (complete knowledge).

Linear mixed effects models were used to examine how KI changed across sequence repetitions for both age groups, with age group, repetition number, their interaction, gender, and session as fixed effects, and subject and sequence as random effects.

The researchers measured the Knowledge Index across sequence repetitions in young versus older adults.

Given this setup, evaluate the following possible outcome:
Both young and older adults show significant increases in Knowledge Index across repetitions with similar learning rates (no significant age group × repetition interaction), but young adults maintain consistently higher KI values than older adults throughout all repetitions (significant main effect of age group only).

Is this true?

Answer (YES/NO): NO